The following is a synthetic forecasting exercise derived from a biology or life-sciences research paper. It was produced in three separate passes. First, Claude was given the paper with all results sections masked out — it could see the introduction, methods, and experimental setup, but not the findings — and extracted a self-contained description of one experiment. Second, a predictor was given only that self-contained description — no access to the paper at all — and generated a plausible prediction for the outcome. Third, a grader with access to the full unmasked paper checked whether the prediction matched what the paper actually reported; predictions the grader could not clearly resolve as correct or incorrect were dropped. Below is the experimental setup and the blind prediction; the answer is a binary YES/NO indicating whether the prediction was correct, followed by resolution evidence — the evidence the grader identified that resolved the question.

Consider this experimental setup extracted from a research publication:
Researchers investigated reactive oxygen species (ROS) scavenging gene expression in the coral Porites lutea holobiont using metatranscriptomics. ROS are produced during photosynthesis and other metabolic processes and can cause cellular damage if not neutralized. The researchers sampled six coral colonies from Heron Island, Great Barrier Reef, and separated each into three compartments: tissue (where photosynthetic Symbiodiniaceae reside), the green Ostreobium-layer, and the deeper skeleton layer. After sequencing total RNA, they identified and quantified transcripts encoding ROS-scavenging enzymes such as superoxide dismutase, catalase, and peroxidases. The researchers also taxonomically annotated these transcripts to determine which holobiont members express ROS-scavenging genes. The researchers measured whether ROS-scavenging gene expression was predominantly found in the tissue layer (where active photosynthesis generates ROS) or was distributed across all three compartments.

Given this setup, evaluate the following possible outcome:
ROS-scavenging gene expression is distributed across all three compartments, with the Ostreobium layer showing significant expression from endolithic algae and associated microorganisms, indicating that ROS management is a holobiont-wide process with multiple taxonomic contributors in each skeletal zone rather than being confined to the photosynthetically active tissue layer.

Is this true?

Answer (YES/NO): YES